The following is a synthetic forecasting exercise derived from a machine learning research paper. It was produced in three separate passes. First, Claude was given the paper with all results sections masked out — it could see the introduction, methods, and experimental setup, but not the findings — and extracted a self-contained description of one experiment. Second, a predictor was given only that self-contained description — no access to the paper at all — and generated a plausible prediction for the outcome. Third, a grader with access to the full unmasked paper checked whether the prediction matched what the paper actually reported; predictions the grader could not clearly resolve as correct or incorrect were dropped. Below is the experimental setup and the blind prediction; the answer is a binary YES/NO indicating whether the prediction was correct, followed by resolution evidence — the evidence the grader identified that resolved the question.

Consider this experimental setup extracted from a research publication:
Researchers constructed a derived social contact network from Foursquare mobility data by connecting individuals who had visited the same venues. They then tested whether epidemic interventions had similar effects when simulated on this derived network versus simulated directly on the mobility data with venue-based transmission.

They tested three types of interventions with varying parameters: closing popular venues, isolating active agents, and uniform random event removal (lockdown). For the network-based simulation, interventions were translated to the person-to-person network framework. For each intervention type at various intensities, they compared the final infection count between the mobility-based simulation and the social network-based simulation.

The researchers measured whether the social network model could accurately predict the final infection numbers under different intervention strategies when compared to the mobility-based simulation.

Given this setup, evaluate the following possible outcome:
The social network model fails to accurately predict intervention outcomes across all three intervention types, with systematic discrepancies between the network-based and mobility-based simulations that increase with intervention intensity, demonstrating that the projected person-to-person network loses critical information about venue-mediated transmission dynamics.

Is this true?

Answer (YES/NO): NO